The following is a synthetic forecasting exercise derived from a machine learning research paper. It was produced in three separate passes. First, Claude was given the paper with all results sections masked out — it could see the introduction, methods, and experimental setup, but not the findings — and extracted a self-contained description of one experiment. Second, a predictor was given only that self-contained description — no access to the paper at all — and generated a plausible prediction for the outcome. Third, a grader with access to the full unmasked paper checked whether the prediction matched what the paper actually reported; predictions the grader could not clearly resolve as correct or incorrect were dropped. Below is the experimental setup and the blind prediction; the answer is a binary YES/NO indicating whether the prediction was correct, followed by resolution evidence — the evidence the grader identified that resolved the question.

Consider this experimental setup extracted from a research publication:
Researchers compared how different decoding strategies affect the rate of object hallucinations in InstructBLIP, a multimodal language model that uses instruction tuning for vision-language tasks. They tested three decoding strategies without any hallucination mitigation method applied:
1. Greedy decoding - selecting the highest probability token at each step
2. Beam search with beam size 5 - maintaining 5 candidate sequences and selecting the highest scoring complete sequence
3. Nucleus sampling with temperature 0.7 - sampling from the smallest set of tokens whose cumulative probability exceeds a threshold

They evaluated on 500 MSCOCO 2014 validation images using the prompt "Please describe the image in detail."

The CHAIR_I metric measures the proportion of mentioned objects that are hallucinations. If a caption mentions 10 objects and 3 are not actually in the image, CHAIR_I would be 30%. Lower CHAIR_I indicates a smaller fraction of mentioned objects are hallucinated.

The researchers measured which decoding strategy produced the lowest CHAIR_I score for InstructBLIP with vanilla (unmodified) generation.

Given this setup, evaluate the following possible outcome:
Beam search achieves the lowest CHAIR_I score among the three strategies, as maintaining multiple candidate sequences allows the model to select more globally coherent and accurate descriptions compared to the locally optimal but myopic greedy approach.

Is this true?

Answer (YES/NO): YES